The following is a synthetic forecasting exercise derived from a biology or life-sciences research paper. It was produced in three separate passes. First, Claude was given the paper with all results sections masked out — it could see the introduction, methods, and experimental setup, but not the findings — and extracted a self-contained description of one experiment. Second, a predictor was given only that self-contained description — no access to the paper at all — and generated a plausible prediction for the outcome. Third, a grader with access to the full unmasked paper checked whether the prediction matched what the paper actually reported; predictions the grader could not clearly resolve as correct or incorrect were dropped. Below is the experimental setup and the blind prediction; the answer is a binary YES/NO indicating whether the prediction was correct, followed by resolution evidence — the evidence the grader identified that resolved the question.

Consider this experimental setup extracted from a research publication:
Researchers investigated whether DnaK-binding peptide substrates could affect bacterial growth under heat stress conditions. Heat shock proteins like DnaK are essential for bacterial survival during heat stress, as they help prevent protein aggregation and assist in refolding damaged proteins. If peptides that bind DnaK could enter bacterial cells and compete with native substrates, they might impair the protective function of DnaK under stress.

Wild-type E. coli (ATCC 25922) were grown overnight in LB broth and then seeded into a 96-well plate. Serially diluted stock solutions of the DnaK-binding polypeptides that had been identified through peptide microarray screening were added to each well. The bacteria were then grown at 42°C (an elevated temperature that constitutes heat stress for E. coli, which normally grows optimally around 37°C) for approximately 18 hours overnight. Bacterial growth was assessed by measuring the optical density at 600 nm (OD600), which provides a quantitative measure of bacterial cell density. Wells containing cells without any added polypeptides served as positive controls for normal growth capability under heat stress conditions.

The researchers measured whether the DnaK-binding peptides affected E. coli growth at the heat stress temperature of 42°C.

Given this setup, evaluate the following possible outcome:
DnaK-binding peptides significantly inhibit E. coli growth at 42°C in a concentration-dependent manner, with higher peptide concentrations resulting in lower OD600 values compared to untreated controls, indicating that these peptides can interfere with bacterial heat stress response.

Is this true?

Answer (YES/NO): YES